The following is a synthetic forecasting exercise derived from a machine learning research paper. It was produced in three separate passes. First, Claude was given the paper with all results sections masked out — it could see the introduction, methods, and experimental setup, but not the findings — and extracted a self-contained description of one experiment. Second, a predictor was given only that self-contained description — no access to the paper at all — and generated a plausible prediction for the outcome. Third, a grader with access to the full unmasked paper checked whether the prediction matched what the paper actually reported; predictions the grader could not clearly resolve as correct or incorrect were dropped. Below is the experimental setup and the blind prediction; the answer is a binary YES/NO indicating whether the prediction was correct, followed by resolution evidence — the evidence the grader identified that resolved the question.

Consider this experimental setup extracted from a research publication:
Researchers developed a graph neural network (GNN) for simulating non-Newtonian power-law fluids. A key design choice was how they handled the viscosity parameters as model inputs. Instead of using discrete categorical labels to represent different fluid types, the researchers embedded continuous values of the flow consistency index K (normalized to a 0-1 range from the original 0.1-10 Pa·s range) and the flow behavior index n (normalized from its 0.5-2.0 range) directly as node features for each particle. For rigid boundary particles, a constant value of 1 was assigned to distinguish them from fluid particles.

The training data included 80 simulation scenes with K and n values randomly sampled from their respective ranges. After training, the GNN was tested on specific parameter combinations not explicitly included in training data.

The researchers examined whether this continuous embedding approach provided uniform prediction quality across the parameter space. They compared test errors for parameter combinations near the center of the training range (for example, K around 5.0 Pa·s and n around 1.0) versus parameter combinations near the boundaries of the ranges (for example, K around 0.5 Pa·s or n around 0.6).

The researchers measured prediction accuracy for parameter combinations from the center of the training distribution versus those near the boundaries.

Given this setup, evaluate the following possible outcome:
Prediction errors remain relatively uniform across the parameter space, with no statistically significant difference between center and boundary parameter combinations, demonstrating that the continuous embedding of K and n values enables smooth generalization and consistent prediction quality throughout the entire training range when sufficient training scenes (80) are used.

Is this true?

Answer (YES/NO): NO